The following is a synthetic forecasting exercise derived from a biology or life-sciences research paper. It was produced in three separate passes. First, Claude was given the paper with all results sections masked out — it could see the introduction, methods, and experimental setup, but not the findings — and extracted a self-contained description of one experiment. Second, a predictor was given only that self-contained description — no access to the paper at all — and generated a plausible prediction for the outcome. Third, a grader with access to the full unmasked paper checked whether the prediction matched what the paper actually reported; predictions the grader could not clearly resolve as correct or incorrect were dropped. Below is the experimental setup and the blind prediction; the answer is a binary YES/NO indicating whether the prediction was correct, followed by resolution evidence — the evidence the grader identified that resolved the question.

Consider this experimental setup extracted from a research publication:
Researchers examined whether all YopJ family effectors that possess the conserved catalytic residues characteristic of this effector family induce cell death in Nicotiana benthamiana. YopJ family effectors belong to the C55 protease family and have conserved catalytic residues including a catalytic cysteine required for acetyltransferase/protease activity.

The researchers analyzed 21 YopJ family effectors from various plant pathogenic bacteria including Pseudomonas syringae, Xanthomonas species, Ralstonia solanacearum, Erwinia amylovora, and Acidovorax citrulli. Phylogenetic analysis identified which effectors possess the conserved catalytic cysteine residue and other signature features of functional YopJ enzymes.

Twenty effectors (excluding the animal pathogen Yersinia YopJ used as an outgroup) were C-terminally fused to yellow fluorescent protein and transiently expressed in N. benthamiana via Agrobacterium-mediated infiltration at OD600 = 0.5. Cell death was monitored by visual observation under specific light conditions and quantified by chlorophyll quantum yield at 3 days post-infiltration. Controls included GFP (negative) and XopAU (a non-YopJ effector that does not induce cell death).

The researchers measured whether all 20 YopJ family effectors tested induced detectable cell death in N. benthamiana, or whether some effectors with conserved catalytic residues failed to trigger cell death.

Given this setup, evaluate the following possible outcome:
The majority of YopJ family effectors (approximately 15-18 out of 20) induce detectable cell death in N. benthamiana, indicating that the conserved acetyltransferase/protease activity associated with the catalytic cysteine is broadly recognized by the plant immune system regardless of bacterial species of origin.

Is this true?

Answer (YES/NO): NO